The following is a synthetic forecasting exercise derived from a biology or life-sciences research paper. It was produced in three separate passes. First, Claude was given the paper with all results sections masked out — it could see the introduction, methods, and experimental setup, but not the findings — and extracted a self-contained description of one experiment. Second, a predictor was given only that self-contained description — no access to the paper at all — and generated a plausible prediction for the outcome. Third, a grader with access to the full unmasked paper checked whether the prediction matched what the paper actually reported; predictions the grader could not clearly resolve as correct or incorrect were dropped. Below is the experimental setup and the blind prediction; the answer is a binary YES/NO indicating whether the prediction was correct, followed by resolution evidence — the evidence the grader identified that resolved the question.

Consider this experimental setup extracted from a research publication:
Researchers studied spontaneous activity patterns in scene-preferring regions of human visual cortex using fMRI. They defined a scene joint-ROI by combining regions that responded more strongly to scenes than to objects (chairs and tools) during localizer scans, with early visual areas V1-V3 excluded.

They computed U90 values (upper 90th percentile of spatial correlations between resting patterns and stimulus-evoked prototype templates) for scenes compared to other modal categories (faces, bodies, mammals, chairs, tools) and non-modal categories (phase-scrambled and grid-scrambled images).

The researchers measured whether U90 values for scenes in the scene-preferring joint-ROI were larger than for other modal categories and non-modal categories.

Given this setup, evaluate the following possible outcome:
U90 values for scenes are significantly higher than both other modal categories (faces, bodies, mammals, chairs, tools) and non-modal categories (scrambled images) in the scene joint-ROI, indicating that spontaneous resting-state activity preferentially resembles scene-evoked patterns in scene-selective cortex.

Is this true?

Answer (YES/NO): NO